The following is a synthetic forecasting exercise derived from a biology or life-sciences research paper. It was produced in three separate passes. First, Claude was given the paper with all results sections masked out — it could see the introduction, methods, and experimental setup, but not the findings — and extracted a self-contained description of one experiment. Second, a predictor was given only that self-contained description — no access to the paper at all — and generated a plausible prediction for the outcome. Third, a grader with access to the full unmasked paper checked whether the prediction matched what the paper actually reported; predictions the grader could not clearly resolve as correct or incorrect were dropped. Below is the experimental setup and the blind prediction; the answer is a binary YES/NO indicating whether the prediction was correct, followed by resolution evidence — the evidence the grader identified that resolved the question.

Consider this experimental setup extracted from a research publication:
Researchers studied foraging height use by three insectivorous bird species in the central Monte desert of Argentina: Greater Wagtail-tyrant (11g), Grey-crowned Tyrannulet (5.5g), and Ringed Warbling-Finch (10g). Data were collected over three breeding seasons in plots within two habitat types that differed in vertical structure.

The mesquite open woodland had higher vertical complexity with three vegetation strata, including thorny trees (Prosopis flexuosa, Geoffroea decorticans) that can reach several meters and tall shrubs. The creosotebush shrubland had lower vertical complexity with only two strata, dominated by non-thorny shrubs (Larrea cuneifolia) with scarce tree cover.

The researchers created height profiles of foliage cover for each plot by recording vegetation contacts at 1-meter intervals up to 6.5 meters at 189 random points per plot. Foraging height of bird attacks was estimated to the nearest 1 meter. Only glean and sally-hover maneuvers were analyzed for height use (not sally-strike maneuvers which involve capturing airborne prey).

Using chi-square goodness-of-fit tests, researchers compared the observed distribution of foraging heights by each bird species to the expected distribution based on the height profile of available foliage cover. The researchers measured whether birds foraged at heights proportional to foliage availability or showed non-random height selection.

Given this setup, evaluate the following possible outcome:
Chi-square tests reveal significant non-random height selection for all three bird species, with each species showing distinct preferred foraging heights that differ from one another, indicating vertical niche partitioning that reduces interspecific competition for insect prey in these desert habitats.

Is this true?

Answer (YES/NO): NO